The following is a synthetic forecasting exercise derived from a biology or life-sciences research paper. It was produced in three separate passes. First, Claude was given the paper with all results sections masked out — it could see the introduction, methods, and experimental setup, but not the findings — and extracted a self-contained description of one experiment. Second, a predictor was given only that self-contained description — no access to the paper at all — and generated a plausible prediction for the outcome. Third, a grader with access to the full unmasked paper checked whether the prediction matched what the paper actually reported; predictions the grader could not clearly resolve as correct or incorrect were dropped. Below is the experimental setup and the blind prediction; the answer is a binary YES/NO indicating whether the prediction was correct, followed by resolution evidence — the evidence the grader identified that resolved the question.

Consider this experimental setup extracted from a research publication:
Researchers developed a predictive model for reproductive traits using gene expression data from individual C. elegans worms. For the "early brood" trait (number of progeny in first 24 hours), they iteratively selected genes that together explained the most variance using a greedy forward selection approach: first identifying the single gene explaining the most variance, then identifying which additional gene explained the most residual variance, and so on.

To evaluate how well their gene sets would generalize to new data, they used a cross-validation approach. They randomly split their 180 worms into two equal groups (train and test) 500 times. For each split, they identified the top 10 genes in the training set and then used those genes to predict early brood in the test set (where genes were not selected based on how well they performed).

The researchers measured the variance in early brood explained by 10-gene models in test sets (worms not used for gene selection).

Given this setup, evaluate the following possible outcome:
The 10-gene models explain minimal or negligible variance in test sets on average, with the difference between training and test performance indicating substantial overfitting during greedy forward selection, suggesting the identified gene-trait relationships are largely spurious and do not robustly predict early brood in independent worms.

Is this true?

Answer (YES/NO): NO